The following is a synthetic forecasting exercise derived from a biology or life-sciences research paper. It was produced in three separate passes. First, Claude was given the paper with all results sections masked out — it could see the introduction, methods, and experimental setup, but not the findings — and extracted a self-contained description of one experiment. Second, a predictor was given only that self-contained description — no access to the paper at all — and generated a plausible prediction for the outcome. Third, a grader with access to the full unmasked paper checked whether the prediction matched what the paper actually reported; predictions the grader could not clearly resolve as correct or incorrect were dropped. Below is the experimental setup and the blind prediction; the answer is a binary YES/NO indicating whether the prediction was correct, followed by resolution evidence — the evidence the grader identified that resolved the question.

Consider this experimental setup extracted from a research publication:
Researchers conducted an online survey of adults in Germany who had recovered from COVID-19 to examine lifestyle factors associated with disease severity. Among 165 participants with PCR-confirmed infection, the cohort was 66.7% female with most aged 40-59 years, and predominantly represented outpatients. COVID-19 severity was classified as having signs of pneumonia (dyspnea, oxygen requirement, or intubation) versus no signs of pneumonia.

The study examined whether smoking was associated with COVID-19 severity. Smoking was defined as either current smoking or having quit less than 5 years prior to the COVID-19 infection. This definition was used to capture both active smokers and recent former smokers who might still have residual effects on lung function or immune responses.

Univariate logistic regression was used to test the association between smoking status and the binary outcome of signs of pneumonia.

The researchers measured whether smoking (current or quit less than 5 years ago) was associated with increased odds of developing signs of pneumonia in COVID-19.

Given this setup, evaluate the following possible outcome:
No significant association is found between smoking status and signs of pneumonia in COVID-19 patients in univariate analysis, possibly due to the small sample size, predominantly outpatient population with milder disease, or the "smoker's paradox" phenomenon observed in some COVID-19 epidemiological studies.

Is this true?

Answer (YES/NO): YES